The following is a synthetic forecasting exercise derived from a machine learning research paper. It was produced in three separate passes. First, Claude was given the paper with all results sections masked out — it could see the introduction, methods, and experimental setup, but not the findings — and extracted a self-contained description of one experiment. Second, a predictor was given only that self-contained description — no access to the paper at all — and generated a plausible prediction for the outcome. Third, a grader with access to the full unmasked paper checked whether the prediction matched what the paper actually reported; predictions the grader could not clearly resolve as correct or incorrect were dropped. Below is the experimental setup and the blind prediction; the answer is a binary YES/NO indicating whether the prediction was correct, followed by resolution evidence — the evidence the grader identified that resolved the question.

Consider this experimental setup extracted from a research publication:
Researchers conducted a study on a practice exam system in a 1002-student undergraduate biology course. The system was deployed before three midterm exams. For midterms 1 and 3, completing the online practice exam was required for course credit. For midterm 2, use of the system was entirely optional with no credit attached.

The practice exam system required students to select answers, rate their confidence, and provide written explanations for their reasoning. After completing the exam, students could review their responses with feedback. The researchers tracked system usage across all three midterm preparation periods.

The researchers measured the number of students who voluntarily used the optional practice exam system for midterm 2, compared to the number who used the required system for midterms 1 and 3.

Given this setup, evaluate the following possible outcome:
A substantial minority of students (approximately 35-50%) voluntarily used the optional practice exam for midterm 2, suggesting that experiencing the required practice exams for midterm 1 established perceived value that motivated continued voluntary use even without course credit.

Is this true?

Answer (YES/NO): NO